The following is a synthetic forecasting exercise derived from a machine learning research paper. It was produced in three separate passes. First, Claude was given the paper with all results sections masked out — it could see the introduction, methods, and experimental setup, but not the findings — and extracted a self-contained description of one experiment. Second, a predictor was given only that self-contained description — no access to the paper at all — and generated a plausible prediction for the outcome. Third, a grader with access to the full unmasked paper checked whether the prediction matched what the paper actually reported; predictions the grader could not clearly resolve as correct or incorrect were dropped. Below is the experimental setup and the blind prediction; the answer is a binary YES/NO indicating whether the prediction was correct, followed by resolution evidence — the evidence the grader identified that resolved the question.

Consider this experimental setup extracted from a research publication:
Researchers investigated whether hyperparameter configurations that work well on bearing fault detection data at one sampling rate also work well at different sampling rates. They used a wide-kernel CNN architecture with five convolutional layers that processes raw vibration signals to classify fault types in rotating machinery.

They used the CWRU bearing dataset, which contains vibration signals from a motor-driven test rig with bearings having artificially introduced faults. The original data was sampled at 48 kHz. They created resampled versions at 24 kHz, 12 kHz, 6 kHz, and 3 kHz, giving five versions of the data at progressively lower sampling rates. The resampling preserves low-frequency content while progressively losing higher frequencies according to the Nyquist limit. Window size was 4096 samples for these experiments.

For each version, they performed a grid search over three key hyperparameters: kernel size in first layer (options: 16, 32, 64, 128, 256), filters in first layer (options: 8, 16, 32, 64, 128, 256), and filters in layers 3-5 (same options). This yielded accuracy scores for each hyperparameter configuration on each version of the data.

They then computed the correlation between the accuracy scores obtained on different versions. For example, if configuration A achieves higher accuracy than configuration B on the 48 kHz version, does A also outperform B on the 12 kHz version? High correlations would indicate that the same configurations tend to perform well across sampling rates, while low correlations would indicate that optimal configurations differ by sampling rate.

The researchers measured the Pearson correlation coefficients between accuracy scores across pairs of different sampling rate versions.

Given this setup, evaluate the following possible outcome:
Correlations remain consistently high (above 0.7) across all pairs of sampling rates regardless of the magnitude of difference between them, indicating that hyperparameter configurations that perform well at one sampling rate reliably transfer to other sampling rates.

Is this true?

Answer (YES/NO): NO